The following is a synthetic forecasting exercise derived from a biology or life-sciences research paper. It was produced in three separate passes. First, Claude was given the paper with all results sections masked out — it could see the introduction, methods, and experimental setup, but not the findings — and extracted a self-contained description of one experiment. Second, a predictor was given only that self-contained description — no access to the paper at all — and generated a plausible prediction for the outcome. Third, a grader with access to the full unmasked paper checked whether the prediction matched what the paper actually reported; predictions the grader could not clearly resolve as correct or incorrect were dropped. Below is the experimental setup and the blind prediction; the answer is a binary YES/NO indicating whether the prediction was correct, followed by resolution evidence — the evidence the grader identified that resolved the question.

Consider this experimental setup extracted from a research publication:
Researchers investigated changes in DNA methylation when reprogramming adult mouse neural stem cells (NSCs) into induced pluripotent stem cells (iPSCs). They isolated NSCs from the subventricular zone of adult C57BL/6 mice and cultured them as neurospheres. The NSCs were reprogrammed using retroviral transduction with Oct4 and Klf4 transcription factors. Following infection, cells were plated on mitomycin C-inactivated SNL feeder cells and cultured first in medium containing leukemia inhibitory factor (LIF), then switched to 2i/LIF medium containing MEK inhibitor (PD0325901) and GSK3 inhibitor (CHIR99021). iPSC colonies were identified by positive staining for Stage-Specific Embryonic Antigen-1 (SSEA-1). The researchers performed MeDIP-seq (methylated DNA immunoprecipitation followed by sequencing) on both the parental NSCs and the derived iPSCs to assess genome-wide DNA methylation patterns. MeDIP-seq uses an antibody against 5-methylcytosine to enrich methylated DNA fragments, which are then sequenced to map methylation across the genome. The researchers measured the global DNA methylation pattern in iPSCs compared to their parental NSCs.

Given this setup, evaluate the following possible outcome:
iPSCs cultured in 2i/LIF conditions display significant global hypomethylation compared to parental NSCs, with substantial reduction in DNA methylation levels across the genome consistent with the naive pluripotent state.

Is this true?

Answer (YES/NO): YES